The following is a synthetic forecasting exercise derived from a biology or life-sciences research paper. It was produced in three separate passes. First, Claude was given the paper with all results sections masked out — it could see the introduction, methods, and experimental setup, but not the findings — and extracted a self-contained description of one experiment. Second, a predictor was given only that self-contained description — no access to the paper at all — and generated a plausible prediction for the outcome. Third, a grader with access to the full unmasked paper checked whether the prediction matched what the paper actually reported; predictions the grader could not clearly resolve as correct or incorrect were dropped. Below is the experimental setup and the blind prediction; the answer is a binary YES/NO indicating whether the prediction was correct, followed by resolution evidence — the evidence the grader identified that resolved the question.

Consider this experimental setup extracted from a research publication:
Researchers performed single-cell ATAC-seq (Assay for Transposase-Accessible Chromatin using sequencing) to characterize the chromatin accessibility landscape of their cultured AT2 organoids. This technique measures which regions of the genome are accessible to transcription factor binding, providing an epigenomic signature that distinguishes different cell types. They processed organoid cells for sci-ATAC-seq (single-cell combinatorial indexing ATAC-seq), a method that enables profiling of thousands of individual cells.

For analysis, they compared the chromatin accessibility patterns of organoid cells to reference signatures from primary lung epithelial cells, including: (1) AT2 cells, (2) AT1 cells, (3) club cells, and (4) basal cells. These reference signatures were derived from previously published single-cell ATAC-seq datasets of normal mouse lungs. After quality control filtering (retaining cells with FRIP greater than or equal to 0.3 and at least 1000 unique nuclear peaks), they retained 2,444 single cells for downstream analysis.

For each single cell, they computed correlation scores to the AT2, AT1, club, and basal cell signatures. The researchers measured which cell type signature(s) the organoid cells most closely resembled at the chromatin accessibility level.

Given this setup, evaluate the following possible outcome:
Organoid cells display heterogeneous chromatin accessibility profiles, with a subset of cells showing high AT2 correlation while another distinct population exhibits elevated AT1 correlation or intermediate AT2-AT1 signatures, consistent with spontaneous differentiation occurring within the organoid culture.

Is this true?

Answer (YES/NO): NO